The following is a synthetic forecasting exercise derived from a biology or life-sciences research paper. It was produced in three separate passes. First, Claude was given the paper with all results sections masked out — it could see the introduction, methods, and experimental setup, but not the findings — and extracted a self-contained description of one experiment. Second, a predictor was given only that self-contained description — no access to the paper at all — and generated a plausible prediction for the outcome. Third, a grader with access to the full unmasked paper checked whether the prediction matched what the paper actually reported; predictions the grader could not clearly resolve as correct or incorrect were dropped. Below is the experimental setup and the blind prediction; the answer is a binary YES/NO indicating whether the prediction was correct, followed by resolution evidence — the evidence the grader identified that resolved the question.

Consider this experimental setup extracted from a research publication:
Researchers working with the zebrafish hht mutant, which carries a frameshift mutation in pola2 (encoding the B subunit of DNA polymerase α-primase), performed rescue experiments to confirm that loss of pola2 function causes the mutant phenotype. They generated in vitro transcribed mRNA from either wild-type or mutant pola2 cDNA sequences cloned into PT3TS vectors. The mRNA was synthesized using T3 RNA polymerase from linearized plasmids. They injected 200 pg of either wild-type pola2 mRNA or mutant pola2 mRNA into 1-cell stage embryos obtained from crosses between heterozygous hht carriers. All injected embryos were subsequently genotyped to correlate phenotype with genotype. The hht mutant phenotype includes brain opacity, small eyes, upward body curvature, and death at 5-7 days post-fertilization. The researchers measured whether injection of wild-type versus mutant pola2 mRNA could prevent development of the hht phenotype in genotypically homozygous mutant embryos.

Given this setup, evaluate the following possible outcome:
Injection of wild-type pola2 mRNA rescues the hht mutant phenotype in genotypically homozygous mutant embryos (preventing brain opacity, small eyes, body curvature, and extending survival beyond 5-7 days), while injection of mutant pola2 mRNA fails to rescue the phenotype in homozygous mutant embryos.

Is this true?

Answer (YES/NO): NO